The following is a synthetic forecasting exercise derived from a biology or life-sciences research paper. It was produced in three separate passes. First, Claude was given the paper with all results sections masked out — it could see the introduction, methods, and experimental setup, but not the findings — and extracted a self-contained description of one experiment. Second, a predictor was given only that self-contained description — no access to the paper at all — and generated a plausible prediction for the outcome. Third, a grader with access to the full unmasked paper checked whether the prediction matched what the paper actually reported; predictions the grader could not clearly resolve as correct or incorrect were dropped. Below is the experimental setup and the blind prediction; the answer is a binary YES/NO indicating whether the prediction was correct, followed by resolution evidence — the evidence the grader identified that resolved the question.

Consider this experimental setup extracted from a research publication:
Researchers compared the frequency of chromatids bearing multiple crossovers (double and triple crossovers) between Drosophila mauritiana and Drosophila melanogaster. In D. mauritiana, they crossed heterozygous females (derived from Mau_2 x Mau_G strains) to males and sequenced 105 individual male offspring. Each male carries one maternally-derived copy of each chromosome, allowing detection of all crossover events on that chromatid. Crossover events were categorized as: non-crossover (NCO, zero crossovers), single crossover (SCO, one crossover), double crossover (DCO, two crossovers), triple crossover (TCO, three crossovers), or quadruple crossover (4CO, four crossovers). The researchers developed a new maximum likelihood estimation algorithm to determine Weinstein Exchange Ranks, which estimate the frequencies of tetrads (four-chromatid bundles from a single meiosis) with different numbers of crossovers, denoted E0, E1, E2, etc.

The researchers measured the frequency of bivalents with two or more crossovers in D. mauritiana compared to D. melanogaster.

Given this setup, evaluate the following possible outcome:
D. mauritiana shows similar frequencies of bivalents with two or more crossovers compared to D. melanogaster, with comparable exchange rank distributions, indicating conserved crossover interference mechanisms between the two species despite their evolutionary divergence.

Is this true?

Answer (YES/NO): NO